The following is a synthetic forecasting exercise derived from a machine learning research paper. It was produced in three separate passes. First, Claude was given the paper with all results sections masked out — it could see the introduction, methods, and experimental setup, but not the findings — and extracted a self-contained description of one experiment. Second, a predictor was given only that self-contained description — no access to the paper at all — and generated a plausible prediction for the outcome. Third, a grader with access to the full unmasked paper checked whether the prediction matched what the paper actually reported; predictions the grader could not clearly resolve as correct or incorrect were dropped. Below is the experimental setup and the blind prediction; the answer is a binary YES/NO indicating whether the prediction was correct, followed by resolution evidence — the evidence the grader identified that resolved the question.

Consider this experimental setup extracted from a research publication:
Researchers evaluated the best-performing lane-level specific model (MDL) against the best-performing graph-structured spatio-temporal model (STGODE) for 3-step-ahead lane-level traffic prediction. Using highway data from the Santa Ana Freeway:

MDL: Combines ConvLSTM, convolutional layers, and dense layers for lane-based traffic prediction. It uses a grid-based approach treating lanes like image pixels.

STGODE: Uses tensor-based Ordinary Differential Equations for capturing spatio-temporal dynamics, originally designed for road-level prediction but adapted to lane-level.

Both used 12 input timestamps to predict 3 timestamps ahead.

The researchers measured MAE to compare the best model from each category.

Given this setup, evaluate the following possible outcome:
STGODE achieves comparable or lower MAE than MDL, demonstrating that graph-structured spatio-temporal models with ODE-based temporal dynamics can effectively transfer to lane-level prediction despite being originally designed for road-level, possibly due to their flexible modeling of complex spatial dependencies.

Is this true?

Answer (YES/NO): YES